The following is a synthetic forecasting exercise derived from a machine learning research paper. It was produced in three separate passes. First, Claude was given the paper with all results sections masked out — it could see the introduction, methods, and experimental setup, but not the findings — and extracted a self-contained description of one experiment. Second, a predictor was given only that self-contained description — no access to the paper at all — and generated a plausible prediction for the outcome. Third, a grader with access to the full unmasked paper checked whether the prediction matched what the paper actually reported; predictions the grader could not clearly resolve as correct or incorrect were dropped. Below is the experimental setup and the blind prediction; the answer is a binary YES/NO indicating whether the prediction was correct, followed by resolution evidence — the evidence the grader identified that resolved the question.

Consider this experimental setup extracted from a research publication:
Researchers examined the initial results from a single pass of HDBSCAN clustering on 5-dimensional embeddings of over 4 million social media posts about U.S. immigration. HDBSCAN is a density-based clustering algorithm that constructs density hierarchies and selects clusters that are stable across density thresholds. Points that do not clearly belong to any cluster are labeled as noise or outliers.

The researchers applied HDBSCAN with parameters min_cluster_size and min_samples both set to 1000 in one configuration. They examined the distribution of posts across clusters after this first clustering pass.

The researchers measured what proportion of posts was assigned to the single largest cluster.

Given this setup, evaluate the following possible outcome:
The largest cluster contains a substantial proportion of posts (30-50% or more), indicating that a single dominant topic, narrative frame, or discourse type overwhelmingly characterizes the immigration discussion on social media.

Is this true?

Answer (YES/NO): NO